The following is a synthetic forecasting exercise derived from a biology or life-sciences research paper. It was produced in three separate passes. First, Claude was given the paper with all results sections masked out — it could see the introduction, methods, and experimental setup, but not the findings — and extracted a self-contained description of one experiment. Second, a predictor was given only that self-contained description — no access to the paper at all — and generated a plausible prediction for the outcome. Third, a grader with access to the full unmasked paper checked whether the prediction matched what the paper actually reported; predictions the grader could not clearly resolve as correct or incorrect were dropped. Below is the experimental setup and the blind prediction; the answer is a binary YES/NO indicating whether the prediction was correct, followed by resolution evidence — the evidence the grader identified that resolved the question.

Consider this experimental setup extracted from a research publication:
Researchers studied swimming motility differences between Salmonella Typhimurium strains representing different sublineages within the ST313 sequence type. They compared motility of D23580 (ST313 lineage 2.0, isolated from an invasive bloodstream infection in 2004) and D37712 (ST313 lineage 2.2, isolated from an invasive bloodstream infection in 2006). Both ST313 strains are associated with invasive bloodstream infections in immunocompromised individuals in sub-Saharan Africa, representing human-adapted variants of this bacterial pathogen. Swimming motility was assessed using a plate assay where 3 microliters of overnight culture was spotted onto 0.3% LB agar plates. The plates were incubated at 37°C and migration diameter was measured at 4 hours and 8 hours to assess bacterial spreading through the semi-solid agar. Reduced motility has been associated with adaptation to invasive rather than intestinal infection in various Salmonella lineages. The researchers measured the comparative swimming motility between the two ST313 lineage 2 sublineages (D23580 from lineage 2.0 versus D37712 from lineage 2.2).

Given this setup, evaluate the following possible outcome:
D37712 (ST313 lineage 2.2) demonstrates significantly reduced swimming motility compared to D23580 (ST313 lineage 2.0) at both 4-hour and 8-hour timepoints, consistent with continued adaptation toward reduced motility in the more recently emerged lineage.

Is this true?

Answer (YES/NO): YES